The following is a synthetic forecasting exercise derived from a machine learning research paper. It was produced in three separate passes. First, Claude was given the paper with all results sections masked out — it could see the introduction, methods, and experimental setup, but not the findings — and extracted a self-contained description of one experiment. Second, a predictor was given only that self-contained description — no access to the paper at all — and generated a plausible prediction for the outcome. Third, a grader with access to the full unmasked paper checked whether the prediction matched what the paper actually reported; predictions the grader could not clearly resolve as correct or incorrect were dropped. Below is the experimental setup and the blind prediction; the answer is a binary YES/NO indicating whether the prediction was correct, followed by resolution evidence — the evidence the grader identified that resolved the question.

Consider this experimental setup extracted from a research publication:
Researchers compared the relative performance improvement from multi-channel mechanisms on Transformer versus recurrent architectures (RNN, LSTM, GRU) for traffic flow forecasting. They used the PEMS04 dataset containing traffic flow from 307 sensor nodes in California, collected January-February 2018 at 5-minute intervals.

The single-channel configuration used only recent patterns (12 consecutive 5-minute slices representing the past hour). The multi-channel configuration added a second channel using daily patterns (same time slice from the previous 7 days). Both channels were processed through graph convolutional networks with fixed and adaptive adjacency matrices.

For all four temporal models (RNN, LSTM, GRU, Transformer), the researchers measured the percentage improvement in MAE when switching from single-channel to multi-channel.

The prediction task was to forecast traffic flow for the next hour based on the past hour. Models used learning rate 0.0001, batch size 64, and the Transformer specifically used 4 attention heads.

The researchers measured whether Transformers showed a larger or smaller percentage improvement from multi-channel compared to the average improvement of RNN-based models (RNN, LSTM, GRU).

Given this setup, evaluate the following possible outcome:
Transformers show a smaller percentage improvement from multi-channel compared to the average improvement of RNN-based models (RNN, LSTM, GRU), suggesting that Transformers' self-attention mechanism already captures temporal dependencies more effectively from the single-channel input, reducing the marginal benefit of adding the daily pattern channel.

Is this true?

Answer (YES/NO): NO